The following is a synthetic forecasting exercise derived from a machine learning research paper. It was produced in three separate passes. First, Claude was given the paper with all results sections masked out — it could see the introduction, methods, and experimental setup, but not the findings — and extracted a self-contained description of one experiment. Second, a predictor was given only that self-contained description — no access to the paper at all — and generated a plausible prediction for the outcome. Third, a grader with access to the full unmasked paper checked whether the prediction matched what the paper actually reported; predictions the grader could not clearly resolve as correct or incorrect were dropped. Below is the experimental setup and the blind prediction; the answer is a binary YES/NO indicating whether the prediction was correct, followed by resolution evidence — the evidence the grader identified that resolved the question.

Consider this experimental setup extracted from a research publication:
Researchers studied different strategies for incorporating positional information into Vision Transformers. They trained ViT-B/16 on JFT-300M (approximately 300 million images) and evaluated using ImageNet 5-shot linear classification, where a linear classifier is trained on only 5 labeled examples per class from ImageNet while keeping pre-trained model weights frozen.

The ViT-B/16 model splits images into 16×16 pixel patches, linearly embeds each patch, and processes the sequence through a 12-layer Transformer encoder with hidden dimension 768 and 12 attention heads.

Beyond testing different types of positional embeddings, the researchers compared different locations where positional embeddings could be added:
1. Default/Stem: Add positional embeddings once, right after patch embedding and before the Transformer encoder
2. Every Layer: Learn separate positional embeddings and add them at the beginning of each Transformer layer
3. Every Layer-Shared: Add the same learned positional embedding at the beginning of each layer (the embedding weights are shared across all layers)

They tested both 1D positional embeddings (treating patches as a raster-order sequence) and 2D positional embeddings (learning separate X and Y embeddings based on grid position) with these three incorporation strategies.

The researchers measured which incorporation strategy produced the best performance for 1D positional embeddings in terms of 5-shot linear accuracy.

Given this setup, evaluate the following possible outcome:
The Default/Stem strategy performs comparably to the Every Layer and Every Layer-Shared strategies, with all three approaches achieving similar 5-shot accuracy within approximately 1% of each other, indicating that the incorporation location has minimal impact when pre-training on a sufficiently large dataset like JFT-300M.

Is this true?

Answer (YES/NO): YES